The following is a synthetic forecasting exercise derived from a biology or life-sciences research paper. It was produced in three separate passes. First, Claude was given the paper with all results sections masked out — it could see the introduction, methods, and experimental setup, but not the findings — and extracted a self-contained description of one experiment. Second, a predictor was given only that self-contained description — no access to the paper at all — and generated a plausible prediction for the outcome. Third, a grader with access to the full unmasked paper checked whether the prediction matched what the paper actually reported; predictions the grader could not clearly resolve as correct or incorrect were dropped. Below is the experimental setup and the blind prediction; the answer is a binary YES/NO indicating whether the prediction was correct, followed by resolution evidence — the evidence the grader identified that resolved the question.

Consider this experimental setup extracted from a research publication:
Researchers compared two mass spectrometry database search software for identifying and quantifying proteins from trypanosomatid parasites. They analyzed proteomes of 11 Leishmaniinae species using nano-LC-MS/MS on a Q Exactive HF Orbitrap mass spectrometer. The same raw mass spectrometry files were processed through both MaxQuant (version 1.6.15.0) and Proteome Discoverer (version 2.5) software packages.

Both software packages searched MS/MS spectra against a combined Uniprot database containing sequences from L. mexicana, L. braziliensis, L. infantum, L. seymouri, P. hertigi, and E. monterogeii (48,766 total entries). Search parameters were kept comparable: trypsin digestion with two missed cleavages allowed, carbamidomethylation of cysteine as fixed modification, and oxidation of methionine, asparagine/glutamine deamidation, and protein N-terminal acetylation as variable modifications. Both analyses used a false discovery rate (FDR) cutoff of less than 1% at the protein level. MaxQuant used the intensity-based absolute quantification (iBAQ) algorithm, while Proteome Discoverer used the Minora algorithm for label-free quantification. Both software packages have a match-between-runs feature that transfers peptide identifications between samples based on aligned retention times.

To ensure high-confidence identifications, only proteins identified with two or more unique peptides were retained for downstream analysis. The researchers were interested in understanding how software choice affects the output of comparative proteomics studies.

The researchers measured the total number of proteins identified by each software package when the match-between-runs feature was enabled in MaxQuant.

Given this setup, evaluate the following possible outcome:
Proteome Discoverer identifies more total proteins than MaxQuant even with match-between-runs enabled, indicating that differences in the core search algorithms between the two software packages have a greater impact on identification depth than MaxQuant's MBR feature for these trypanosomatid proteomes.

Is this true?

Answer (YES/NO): YES